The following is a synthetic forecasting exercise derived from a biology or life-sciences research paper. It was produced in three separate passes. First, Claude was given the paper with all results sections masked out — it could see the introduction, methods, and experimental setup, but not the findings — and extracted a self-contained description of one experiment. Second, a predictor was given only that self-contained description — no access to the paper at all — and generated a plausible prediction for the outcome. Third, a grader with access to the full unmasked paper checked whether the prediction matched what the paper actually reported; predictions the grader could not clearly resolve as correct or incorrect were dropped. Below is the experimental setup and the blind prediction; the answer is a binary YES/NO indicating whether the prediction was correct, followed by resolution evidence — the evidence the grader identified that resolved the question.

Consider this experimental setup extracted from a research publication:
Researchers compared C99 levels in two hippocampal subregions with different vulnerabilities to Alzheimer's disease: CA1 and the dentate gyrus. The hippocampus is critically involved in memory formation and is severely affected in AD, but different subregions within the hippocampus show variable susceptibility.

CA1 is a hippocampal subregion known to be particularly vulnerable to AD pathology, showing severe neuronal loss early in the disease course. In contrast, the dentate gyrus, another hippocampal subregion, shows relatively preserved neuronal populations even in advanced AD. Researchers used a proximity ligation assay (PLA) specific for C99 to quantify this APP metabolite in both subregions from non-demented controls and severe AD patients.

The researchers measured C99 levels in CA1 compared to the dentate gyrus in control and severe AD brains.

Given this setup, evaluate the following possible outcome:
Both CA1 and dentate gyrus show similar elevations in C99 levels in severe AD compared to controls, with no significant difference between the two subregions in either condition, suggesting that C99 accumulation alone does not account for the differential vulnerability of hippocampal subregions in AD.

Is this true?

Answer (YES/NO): NO